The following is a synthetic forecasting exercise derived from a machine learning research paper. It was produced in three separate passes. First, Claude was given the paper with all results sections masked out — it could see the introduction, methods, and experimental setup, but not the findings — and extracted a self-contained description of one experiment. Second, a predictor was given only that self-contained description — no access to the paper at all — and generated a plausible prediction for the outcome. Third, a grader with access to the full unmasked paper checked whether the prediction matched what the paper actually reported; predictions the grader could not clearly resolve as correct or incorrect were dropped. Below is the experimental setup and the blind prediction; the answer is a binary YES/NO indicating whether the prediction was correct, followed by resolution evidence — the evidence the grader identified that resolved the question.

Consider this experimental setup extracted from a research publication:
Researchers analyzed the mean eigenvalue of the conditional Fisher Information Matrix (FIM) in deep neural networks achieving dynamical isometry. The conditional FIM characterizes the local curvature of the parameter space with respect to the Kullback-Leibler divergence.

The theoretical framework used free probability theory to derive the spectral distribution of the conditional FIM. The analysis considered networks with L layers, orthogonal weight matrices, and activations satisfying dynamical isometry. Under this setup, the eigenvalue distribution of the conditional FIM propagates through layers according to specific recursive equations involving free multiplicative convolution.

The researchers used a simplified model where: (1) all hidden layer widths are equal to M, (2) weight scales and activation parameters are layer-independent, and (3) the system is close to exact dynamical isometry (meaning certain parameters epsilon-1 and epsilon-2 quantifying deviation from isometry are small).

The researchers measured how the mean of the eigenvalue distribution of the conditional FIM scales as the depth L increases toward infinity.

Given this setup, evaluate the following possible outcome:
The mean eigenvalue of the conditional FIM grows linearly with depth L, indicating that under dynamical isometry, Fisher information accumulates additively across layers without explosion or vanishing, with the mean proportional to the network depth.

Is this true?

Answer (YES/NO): YES